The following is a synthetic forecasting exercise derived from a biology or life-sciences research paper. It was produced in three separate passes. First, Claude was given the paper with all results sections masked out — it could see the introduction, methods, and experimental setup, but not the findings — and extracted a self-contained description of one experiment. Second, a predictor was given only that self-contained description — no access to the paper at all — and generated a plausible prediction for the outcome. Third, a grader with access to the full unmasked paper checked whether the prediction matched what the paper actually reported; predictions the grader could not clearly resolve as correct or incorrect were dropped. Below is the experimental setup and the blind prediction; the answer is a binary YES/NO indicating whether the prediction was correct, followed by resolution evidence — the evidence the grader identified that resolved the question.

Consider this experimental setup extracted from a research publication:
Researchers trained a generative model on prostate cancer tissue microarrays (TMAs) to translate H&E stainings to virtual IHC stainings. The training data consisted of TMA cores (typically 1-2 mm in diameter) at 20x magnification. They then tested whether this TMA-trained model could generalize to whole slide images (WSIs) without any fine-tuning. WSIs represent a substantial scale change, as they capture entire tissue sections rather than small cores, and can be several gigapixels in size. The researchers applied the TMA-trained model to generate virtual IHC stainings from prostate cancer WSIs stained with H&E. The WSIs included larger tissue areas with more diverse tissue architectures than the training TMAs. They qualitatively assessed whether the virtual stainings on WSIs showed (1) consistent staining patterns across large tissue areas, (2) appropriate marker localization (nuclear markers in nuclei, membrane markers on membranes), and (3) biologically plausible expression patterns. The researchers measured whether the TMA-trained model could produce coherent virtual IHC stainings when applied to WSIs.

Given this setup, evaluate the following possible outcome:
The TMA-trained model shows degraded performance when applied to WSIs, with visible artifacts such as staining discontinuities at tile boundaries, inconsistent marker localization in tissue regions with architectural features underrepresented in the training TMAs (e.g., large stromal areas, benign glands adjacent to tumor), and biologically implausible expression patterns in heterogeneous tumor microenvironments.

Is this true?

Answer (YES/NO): NO